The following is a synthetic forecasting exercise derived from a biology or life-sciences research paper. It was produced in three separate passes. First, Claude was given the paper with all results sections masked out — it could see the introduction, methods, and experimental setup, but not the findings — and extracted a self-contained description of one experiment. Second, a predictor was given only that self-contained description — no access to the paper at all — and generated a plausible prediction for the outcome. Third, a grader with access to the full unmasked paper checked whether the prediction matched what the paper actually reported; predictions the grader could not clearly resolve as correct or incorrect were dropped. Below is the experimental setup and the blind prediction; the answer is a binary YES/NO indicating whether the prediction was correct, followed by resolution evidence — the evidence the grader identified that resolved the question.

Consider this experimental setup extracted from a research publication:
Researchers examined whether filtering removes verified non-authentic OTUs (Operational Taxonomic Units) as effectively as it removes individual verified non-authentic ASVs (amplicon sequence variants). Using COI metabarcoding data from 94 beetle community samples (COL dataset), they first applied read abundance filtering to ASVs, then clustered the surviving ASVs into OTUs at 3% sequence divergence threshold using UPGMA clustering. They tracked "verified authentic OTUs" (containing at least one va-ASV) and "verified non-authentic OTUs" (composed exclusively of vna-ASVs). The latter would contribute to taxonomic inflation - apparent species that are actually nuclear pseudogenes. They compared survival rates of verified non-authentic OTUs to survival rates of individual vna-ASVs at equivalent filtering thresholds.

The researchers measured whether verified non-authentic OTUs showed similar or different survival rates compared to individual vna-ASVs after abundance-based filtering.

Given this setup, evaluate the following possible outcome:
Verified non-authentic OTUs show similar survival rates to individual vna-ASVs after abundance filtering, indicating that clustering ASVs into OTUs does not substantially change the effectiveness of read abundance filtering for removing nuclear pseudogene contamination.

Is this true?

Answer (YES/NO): NO